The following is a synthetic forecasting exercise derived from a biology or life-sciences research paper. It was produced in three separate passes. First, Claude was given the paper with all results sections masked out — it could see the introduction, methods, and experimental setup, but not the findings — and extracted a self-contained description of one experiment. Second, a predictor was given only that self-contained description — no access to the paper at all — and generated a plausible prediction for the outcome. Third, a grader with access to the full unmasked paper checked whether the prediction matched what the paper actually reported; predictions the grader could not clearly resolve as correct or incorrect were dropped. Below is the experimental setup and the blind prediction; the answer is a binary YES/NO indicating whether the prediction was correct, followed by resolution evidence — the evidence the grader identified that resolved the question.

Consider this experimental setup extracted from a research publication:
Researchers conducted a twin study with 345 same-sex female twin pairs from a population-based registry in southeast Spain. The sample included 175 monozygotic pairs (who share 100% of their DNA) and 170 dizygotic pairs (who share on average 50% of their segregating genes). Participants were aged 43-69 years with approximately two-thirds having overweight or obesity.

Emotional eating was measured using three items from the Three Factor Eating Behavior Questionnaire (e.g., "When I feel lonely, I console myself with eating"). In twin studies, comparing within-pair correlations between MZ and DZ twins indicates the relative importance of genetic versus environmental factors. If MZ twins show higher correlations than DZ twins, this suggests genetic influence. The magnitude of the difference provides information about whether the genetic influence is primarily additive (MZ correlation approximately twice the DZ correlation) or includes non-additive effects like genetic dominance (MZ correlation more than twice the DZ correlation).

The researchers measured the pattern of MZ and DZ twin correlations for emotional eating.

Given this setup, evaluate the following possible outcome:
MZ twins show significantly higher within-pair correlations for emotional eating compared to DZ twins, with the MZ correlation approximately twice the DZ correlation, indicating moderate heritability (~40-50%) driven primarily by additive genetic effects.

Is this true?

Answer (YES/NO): NO